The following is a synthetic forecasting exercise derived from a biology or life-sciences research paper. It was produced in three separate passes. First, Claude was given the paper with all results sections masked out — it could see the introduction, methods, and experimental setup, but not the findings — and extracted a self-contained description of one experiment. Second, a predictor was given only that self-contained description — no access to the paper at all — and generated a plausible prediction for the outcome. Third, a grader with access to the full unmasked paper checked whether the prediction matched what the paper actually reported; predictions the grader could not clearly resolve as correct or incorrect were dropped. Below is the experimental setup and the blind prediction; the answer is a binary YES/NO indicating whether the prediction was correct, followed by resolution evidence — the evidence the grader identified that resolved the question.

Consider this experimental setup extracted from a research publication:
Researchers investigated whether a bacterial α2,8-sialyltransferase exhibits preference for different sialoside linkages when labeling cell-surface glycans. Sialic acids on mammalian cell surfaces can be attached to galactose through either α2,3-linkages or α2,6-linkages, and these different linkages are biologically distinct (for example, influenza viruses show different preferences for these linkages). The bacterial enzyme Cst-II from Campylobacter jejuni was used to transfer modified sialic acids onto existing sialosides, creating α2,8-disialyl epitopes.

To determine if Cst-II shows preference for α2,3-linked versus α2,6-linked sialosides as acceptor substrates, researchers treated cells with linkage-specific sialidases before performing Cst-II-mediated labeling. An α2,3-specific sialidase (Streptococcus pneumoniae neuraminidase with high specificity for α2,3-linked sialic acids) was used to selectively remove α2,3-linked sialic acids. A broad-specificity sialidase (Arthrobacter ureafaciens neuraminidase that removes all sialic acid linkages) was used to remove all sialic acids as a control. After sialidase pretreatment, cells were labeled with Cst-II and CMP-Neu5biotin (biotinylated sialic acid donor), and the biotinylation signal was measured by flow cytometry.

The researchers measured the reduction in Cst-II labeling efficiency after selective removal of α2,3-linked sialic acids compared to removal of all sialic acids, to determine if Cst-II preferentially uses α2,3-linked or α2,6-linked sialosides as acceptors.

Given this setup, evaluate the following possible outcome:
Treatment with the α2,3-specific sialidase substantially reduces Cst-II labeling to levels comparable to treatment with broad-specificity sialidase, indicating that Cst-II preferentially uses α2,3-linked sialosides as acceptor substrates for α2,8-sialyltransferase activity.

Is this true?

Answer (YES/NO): NO